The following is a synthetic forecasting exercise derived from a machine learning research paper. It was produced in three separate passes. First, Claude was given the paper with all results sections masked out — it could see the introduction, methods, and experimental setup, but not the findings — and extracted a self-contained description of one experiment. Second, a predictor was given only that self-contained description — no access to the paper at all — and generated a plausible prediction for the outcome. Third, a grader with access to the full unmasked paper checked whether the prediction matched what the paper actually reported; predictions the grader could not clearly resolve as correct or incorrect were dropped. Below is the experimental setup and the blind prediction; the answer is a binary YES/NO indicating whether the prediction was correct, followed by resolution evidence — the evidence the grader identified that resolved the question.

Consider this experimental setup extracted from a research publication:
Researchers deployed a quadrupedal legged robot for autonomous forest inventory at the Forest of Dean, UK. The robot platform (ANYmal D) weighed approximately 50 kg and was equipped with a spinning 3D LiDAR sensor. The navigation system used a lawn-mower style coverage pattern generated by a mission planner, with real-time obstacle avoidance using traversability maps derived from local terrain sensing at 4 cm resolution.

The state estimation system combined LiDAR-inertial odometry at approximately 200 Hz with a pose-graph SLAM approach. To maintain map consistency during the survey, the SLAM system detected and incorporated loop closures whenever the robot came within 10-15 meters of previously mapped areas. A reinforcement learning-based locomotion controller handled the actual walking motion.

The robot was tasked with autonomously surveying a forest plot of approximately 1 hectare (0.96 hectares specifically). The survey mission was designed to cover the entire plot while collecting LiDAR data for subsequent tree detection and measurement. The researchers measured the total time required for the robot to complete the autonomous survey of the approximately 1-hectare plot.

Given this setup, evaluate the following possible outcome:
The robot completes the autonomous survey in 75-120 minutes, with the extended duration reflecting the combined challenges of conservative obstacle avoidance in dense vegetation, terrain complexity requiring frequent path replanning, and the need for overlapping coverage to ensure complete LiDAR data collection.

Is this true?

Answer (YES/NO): NO